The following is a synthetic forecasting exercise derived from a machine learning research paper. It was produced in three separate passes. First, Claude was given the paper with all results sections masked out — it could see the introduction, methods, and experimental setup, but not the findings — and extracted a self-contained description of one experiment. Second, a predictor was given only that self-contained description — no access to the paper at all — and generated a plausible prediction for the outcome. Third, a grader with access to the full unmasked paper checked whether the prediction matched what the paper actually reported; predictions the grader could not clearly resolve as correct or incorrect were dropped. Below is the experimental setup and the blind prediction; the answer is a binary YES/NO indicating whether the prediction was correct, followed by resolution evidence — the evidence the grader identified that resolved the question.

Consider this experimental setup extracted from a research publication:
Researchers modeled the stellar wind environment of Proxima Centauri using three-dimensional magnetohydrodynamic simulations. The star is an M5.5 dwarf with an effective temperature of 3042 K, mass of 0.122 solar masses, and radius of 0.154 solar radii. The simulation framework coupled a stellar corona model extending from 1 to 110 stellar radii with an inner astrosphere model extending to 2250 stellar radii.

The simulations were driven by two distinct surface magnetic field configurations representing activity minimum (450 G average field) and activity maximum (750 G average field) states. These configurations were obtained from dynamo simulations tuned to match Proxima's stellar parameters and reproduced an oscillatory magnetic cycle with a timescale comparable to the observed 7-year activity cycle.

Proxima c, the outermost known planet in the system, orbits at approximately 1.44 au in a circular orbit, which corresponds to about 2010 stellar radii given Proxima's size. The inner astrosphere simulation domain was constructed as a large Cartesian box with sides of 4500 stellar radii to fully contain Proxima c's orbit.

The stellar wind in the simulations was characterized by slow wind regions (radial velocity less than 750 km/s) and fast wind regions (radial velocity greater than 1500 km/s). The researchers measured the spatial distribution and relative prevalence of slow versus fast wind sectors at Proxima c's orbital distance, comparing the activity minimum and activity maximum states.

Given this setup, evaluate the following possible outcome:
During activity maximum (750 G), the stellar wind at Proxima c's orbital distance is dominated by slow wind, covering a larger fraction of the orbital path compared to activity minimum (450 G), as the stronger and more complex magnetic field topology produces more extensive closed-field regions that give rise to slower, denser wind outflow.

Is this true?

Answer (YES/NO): NO